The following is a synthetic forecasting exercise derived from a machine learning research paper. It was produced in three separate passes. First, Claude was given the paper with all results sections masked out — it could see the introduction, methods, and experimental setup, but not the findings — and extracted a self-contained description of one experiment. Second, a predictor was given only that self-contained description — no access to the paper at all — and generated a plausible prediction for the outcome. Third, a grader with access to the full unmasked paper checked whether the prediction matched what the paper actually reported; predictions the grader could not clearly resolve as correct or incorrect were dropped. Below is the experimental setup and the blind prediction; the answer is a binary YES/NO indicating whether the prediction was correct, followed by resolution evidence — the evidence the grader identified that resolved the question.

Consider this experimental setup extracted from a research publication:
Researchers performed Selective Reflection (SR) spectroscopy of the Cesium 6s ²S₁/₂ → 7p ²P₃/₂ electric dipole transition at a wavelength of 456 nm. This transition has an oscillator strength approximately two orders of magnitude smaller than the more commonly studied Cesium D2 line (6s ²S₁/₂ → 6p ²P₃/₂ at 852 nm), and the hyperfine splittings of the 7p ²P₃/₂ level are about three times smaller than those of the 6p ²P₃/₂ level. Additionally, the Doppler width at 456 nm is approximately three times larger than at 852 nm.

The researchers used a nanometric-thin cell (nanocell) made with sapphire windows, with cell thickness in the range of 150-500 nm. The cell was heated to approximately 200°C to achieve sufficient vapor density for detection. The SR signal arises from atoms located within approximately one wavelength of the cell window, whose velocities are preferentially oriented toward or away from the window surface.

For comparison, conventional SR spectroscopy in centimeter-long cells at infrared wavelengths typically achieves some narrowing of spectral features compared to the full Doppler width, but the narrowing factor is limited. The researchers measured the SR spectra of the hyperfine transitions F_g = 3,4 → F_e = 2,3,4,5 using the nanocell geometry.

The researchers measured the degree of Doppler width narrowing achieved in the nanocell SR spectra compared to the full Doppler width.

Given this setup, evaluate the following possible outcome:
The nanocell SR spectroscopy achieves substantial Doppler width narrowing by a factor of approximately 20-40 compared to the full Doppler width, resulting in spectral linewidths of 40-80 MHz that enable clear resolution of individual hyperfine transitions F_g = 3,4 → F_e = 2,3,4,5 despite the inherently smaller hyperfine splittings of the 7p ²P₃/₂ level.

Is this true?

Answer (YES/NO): NO